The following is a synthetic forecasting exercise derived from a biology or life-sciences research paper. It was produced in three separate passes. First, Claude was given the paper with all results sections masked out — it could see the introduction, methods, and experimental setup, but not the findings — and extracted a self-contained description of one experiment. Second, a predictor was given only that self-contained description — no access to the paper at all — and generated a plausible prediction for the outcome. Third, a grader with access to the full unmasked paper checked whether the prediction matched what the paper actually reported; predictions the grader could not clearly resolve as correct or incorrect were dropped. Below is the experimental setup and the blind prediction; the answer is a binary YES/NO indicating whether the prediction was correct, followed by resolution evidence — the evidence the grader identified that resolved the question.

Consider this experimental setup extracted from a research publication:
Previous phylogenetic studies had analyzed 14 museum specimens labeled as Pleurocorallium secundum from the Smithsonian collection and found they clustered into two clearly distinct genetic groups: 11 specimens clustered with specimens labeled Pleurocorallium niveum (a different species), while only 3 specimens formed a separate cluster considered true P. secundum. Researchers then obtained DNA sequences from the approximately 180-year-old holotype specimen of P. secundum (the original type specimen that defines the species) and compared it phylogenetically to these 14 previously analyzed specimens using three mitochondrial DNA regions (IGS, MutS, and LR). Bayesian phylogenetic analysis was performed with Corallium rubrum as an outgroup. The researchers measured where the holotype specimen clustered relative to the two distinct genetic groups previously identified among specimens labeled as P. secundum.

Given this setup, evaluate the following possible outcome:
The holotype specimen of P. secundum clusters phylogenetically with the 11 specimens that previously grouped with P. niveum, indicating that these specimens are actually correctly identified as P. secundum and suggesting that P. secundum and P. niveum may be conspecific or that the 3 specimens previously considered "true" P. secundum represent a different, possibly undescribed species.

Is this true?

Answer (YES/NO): NO